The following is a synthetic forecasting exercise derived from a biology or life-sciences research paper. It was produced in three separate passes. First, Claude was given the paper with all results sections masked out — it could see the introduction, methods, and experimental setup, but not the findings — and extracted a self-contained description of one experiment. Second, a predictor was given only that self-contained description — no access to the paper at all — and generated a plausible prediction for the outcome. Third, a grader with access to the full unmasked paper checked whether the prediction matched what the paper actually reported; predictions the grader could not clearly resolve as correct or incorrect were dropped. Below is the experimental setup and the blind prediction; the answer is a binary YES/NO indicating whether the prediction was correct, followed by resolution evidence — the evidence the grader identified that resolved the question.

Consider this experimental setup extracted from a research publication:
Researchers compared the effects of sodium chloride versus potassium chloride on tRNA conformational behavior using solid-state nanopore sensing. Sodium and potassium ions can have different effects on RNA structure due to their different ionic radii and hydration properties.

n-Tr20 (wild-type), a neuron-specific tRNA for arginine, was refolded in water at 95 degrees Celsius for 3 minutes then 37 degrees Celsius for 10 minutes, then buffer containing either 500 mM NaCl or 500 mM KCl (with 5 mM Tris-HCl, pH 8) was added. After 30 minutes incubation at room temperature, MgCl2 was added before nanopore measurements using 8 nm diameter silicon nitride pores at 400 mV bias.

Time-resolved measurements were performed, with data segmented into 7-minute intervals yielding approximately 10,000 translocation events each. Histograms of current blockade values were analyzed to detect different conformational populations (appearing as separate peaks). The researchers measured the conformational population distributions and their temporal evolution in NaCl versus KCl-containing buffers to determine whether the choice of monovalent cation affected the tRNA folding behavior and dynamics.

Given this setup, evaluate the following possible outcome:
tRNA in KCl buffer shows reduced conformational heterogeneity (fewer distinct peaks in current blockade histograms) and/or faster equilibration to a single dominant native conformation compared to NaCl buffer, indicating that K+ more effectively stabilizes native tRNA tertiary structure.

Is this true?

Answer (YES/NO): NO